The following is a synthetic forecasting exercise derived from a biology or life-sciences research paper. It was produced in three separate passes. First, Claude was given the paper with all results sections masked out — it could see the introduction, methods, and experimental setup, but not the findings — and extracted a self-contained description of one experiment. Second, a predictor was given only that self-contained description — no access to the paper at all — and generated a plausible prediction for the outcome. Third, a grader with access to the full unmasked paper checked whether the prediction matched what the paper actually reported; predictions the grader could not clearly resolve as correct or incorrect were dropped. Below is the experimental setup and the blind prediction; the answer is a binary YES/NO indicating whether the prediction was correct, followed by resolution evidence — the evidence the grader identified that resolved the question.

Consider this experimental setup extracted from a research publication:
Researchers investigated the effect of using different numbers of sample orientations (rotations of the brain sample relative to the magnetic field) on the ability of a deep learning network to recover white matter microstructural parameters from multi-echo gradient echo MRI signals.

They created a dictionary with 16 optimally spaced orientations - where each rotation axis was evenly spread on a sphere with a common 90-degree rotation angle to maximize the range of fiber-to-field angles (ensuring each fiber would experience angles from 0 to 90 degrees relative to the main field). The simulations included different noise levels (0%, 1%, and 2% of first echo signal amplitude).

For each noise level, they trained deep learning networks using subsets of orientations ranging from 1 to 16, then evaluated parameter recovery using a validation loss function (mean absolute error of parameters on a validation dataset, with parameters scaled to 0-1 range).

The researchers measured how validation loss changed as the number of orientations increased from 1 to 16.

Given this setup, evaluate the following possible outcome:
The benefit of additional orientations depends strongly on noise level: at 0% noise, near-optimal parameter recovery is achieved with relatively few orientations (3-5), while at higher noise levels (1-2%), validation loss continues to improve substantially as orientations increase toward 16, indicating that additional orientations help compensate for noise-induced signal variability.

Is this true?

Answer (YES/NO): NO